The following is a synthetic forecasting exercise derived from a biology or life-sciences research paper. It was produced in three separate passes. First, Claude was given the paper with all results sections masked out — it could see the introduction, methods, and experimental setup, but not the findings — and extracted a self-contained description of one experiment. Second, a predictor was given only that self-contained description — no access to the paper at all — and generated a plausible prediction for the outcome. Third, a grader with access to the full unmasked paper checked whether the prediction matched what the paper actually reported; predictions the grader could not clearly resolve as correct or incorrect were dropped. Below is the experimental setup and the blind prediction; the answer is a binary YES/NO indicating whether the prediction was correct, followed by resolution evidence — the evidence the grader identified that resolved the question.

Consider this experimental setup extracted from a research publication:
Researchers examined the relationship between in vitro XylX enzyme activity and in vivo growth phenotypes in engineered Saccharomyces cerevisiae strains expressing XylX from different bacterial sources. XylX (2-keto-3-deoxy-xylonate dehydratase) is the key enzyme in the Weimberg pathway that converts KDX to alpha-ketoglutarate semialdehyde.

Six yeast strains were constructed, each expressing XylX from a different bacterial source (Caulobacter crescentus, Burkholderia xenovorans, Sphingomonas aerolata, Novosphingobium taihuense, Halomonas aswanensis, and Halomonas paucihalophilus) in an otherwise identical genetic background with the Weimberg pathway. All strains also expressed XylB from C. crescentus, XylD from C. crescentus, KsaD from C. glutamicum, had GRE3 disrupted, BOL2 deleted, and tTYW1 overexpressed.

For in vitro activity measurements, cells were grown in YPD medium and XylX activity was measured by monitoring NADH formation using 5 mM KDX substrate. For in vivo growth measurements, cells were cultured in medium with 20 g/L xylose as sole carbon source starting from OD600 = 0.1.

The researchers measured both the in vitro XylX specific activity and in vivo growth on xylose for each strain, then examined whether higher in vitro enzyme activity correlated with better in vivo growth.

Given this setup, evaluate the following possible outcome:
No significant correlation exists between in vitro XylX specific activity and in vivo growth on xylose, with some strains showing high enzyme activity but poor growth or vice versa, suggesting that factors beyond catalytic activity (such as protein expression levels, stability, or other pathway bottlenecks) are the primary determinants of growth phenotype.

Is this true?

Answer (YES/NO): YES